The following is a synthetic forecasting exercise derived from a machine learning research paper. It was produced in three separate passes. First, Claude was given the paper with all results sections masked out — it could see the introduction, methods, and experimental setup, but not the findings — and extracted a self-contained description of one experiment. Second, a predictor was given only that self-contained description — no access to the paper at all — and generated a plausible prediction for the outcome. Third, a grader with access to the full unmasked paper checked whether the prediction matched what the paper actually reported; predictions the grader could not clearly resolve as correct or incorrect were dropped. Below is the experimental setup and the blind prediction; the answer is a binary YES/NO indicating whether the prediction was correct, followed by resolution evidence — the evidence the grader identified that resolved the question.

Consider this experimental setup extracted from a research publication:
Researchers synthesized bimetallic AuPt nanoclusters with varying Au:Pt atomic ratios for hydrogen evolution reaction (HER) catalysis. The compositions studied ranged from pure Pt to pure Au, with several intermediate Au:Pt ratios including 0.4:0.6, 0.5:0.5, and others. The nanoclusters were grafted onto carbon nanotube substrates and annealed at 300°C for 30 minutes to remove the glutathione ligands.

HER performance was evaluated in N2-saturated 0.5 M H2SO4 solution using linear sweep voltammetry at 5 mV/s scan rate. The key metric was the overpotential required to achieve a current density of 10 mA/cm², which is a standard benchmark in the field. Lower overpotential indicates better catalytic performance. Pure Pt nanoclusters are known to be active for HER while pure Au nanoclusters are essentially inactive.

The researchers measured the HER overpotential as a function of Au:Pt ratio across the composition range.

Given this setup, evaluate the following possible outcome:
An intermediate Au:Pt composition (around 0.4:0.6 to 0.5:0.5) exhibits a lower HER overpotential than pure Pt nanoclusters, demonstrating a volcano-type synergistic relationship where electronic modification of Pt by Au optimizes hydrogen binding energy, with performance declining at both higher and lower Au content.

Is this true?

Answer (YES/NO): YES